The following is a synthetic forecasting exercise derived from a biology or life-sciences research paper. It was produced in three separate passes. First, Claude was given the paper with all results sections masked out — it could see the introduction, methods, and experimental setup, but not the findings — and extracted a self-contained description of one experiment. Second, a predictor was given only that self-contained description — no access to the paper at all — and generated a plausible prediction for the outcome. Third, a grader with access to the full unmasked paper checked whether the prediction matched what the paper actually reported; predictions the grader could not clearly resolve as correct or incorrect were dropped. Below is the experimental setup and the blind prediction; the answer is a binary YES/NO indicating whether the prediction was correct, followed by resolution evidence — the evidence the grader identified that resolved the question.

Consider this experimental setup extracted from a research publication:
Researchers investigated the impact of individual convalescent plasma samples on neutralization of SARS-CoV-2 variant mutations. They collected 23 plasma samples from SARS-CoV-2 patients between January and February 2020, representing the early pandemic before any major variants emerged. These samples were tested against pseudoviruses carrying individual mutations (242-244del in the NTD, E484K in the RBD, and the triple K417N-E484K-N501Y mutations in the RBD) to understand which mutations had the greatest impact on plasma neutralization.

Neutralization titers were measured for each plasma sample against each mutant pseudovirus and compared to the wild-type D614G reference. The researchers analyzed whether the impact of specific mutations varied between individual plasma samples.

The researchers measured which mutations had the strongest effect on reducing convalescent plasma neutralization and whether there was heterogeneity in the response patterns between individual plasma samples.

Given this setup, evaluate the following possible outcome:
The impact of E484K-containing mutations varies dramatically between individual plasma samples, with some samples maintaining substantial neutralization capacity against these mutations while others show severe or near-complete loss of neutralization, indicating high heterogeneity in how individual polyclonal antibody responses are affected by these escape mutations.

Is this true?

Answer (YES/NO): YES